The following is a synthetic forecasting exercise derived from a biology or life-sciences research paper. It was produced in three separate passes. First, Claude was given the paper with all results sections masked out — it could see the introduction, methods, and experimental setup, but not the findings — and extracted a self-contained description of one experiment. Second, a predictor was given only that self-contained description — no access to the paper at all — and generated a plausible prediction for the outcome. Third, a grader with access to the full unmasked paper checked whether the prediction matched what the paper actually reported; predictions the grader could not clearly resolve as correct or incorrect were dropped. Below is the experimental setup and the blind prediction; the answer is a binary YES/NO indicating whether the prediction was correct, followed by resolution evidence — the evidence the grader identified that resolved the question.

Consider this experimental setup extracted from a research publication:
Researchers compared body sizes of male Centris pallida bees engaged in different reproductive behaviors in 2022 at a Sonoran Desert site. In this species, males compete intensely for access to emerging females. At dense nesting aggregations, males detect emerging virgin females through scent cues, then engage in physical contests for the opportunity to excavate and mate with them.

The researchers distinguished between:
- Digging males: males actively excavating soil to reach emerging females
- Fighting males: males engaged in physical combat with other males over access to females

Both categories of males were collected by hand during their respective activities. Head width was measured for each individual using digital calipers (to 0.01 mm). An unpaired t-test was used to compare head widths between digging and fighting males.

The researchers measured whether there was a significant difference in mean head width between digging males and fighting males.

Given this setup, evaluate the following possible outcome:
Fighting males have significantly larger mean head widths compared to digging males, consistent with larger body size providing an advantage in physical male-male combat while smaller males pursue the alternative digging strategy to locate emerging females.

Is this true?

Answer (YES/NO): NO